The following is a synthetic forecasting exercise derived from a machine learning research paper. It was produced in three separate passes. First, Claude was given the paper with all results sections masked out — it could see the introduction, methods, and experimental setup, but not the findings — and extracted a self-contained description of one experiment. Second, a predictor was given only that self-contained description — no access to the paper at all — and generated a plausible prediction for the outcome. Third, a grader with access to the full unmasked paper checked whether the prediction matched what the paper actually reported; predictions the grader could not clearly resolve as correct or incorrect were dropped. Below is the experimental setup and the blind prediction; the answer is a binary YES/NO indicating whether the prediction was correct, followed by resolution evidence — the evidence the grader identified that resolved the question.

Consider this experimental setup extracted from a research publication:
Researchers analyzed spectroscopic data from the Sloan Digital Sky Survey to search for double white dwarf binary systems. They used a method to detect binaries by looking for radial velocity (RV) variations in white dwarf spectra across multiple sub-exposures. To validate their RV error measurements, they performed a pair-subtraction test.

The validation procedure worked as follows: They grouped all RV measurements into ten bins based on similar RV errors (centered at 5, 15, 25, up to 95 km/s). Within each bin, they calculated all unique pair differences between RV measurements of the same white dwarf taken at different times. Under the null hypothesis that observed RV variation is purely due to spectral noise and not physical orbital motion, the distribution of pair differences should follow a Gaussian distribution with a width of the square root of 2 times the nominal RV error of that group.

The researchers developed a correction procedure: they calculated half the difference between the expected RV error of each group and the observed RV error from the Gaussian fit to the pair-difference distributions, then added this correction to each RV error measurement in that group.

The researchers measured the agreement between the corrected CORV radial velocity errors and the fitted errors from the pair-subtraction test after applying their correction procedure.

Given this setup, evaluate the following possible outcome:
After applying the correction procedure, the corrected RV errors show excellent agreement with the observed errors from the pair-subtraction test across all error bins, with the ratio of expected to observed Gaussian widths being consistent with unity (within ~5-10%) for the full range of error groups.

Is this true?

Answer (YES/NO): YES